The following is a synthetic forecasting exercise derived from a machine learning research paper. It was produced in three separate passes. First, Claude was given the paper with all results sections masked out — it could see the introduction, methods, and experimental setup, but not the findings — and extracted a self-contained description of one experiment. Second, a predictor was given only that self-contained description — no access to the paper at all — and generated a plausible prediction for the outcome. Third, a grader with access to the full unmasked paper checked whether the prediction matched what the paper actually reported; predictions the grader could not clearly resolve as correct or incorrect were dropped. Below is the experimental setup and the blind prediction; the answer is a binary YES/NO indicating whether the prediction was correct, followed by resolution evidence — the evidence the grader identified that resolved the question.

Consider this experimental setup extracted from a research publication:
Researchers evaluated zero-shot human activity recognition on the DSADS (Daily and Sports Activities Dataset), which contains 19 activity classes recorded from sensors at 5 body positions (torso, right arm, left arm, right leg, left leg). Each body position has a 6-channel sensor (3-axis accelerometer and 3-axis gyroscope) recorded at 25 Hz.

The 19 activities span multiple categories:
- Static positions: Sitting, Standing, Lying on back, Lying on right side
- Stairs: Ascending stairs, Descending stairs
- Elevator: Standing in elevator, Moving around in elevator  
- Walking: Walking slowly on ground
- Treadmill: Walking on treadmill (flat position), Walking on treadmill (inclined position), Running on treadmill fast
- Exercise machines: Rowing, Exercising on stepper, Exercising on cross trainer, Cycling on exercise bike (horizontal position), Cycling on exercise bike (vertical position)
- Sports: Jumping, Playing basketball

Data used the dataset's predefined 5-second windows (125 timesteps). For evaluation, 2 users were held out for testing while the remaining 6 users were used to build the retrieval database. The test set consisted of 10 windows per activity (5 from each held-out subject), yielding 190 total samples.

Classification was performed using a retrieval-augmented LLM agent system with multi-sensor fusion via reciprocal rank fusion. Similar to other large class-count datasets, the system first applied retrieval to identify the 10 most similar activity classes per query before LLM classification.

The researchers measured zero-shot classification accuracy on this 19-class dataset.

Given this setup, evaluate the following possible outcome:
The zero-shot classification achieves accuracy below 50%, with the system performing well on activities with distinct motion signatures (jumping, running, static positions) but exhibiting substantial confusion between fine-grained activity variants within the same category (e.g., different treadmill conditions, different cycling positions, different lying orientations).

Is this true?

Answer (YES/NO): NO